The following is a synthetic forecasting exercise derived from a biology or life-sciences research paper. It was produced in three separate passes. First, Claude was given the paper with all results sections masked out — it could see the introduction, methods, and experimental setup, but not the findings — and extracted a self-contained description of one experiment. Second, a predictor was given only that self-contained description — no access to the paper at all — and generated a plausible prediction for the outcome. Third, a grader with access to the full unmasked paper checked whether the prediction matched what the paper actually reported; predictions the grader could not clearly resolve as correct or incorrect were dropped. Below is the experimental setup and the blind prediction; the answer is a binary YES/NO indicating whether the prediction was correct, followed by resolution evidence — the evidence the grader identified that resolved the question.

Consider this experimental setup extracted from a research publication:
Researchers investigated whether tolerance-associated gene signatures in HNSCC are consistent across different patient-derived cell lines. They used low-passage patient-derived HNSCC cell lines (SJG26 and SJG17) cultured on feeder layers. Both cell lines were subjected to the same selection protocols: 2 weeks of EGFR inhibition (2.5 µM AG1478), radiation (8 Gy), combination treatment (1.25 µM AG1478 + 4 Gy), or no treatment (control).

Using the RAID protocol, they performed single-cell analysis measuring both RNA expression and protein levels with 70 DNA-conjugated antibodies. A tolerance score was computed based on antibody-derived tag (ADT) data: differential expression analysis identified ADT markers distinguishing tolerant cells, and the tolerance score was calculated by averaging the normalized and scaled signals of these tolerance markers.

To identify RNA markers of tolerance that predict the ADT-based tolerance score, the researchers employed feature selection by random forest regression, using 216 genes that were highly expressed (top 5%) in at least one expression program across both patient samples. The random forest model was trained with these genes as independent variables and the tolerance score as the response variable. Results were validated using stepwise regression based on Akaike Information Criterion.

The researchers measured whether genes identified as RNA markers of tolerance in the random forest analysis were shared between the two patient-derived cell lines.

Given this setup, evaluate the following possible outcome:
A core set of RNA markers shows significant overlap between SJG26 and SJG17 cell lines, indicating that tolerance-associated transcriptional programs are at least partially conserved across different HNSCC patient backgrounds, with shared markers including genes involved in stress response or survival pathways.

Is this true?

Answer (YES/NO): YES